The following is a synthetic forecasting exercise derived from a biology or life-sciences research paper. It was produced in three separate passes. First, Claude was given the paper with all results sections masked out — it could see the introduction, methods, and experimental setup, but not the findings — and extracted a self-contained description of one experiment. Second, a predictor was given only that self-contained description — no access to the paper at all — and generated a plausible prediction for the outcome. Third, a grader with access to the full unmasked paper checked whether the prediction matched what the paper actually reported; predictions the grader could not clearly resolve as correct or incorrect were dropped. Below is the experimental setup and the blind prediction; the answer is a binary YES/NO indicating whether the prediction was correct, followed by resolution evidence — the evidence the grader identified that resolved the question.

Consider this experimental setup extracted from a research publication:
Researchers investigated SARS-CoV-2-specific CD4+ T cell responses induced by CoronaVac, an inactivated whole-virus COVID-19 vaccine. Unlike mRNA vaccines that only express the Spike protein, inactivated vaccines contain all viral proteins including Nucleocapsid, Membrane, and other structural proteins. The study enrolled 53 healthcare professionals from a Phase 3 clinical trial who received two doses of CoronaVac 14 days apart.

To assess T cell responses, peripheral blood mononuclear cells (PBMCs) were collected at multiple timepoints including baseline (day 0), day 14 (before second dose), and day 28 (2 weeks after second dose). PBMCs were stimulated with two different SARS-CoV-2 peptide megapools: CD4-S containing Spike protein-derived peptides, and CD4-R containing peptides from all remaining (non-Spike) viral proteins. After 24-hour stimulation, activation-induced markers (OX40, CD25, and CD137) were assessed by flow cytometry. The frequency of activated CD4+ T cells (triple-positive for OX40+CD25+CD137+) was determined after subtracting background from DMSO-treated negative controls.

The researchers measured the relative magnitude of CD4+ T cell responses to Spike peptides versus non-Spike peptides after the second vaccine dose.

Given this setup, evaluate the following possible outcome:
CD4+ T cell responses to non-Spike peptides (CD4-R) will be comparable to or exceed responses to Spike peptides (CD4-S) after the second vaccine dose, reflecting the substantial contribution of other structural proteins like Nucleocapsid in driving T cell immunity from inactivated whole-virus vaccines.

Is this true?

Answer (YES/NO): NO